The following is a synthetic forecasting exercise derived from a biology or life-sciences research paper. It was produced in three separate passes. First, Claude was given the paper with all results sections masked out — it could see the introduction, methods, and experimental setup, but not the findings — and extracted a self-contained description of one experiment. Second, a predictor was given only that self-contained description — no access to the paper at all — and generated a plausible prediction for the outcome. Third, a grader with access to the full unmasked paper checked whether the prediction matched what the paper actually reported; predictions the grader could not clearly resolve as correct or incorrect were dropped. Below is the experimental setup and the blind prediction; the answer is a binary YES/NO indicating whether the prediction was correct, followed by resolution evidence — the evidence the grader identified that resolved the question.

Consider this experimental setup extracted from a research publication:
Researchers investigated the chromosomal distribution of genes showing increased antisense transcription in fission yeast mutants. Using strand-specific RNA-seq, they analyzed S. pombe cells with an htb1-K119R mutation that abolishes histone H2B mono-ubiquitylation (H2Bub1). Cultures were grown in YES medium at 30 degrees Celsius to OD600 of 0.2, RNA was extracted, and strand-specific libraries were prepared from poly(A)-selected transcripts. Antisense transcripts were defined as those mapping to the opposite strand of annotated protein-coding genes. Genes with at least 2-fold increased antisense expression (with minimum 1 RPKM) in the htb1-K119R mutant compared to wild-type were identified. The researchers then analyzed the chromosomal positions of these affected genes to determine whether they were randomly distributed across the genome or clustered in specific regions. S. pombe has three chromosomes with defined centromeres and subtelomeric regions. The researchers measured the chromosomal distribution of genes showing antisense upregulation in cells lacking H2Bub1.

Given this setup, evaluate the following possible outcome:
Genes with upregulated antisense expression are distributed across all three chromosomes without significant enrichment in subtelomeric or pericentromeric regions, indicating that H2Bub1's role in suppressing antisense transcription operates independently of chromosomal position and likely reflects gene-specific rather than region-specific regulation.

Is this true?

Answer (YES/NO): YES